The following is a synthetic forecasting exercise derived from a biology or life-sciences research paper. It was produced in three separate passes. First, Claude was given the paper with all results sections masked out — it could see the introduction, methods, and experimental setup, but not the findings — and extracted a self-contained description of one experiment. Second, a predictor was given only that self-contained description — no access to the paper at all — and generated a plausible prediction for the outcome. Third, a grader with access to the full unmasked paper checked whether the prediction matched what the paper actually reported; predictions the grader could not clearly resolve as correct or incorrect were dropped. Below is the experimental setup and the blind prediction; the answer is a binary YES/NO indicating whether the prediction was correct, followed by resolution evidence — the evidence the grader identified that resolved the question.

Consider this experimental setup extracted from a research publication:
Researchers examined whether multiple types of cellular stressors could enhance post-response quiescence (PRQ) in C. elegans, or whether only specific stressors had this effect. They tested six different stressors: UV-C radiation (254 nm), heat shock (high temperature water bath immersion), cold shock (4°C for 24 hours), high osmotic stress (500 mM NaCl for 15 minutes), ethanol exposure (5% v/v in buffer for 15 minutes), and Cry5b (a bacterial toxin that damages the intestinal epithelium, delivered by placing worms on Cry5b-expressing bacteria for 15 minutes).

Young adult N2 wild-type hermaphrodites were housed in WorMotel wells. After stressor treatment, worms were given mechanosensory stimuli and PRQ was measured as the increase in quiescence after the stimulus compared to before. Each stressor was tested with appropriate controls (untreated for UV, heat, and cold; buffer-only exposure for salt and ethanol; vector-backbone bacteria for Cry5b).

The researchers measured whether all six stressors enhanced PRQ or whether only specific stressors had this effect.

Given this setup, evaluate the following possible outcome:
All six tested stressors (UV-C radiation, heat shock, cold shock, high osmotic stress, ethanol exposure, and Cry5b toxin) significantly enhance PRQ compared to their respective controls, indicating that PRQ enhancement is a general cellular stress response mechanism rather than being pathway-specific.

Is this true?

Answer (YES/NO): NO